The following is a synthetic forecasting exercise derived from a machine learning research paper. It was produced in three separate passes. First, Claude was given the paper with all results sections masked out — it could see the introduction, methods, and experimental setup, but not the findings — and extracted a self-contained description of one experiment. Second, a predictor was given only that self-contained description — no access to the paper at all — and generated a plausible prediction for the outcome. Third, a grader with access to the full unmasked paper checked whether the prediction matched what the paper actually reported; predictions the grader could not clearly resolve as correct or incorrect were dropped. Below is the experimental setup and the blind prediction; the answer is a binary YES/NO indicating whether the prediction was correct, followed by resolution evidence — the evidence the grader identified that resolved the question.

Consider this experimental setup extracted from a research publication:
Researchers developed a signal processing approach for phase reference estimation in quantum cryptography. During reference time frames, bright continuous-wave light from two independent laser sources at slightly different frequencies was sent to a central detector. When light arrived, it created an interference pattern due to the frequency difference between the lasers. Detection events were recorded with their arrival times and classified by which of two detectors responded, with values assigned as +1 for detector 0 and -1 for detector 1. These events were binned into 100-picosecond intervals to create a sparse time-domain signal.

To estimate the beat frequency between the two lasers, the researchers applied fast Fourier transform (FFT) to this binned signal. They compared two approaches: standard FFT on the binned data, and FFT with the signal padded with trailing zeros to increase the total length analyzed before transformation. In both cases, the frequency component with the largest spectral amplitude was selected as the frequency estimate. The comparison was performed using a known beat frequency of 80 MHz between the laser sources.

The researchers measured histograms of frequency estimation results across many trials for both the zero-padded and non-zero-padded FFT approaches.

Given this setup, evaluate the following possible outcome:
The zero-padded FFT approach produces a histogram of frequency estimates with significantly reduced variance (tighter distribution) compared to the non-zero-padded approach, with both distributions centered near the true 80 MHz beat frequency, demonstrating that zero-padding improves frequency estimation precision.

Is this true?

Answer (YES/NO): YES